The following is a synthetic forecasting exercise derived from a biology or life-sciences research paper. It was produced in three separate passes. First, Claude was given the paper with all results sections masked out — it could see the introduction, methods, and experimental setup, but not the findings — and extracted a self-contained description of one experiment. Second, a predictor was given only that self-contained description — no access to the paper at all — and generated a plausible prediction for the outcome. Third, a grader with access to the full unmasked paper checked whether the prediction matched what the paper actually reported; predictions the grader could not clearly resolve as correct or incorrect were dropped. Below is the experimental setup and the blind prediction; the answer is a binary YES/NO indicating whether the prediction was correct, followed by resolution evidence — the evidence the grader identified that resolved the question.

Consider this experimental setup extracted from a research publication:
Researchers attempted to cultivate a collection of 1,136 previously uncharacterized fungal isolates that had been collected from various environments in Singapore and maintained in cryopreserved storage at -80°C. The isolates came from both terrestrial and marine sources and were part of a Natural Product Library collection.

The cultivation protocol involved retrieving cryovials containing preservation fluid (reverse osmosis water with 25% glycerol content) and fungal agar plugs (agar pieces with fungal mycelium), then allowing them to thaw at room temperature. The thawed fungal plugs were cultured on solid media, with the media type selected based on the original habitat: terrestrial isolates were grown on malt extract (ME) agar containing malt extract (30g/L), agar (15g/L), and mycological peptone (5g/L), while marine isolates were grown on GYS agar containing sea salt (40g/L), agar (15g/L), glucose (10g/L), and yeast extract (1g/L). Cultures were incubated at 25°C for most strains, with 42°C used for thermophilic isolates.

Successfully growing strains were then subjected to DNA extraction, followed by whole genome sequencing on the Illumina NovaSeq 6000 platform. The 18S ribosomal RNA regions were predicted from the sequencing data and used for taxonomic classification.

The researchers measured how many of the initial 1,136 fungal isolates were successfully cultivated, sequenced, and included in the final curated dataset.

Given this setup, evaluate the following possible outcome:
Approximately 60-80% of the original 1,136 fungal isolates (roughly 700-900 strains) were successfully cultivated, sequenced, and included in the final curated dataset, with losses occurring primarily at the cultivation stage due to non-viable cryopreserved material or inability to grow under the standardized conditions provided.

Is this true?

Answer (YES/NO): NO